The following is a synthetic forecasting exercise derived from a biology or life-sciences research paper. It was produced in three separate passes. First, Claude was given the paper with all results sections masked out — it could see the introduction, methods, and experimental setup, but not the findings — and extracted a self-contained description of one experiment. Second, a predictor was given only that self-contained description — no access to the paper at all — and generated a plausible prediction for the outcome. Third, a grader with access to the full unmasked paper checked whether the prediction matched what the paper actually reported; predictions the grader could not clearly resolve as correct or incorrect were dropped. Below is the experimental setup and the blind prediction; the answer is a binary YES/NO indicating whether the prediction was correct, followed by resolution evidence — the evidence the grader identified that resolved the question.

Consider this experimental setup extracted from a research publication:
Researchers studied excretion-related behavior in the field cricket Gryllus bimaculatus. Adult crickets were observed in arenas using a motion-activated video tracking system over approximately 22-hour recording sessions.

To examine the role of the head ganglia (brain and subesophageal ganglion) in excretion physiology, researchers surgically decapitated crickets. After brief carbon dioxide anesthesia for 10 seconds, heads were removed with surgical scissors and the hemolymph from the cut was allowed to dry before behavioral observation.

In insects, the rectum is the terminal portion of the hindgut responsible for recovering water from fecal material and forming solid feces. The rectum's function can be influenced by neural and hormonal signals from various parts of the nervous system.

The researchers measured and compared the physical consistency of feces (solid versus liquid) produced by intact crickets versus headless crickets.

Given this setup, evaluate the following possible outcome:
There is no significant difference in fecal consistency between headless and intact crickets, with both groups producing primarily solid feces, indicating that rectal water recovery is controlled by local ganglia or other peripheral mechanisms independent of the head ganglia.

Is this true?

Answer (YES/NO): NO